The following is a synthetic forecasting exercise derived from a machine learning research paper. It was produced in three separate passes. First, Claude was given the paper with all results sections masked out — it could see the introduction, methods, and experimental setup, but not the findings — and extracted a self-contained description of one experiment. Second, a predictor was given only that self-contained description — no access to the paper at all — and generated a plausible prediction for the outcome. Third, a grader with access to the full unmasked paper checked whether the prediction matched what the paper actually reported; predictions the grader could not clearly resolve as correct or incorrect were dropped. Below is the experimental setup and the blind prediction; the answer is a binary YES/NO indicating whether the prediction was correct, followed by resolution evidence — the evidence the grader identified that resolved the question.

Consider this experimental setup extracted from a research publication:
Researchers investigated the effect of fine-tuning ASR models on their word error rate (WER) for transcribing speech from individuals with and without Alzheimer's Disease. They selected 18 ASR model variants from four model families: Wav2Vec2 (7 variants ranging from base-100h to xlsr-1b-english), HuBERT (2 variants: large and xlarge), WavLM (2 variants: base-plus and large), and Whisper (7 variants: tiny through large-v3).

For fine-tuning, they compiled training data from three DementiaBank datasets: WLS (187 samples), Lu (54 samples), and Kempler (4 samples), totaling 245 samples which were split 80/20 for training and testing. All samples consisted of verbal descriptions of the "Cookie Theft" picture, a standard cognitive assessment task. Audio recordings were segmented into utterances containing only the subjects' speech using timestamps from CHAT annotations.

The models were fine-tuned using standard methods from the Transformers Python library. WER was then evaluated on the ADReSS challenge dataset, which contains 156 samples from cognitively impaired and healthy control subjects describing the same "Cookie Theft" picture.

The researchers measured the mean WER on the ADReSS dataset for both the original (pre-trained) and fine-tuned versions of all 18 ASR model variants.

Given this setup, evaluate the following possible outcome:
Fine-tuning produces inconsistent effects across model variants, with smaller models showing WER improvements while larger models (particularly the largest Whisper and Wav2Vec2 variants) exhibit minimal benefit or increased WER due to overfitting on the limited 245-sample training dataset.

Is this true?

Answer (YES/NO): NO